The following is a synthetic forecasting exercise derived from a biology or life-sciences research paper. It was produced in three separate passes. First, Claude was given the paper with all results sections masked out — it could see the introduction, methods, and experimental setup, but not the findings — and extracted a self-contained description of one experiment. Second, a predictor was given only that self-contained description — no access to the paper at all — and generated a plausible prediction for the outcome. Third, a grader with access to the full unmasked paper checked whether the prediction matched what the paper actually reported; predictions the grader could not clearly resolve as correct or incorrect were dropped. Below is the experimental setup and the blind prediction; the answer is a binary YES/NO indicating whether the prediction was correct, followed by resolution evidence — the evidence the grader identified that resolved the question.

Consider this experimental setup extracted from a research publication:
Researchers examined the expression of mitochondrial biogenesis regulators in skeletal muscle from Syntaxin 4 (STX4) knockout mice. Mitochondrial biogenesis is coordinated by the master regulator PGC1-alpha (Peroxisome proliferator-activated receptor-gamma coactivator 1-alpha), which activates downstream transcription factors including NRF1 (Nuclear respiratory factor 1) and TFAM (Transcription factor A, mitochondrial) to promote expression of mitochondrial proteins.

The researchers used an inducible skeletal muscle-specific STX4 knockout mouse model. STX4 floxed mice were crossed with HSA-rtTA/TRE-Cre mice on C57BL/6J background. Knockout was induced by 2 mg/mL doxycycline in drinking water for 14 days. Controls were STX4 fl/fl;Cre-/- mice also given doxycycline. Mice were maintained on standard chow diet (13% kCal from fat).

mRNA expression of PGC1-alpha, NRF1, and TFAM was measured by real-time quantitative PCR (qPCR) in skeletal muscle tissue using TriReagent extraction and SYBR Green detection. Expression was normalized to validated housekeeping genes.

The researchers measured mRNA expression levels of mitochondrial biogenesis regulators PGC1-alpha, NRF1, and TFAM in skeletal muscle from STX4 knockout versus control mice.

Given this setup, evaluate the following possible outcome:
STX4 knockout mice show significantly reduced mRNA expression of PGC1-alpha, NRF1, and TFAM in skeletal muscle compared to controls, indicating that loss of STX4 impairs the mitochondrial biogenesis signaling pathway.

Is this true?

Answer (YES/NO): NO